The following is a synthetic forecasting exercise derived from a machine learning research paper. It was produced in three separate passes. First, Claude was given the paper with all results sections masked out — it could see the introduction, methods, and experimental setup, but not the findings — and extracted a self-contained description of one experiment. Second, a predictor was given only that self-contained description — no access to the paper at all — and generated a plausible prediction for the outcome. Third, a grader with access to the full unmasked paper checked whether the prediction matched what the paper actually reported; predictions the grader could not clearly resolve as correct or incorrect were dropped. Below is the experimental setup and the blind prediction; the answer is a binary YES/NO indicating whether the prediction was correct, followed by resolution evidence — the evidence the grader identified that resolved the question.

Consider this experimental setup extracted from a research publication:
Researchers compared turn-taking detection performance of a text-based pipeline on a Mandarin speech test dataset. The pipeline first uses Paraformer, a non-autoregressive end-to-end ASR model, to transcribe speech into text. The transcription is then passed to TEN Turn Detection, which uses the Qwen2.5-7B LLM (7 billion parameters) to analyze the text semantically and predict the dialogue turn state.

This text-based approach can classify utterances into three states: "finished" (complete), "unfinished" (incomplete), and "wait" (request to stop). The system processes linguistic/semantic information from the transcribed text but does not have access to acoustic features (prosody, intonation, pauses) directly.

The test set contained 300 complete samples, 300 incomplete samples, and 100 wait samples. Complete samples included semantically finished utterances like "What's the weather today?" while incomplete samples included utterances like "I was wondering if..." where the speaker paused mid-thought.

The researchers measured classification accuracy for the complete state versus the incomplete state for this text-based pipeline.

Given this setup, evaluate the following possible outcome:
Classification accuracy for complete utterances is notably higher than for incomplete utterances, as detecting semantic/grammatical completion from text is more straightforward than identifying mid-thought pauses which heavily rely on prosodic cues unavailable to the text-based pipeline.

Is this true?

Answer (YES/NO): NO